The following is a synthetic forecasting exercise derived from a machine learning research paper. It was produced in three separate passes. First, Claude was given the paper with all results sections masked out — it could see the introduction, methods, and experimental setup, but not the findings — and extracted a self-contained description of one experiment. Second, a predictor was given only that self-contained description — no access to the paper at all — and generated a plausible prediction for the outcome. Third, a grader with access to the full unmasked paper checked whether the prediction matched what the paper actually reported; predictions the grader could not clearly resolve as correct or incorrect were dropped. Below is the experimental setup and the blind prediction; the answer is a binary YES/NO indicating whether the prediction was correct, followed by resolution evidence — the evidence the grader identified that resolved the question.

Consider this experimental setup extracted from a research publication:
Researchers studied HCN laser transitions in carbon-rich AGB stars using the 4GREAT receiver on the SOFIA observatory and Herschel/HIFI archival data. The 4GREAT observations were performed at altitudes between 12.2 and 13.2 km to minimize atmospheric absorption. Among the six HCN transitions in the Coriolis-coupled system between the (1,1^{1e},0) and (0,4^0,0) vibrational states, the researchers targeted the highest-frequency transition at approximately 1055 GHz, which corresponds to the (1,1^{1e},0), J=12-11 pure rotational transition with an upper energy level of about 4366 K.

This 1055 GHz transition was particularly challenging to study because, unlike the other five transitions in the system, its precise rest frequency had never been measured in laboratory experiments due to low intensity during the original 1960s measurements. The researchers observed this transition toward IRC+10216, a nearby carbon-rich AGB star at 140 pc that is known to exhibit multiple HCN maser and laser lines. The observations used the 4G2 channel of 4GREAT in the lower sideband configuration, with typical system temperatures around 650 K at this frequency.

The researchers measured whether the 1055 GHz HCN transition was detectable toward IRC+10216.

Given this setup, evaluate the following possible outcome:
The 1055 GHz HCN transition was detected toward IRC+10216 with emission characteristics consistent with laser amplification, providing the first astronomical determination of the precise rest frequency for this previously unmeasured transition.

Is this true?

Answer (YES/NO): YES